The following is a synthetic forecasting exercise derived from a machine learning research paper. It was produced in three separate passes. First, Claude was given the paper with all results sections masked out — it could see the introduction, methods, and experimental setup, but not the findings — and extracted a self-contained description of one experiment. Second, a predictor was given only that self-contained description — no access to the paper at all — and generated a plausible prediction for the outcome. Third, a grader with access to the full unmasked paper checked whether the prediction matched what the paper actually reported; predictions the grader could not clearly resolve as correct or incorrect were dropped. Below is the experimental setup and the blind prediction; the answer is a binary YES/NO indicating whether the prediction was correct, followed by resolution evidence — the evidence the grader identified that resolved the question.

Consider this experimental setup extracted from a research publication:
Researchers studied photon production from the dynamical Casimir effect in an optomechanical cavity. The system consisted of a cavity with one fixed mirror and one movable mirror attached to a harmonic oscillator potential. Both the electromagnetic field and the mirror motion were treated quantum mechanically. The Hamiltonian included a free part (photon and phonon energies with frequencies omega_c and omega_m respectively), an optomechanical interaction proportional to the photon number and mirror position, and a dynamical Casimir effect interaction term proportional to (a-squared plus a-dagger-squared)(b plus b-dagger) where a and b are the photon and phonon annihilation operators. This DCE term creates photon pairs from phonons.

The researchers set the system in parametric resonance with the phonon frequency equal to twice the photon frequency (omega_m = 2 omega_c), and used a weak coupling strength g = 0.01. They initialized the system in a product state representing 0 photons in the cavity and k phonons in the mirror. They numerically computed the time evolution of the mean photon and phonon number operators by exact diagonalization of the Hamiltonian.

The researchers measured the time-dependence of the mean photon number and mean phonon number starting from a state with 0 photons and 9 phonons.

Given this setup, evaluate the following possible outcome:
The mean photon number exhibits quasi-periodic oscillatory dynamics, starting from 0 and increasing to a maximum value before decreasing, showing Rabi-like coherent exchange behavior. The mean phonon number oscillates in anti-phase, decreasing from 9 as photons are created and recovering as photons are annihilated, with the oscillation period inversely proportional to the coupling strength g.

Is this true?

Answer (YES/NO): NO